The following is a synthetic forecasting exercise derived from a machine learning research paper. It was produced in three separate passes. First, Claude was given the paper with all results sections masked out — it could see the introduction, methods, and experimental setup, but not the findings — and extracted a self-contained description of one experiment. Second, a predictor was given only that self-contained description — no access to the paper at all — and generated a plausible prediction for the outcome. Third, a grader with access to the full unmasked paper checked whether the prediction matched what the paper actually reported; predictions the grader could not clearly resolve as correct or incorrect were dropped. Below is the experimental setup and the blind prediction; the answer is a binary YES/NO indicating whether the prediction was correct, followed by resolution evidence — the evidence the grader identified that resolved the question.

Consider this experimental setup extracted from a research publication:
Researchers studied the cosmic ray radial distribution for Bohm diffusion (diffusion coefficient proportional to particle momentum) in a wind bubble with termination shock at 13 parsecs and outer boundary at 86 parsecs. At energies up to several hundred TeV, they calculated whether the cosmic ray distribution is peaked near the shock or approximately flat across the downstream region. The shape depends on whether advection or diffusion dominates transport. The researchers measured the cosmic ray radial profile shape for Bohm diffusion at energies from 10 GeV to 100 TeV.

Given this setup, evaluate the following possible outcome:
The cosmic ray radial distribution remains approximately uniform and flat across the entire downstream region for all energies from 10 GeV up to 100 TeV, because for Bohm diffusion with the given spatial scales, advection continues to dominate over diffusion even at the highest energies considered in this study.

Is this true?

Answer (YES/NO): YES